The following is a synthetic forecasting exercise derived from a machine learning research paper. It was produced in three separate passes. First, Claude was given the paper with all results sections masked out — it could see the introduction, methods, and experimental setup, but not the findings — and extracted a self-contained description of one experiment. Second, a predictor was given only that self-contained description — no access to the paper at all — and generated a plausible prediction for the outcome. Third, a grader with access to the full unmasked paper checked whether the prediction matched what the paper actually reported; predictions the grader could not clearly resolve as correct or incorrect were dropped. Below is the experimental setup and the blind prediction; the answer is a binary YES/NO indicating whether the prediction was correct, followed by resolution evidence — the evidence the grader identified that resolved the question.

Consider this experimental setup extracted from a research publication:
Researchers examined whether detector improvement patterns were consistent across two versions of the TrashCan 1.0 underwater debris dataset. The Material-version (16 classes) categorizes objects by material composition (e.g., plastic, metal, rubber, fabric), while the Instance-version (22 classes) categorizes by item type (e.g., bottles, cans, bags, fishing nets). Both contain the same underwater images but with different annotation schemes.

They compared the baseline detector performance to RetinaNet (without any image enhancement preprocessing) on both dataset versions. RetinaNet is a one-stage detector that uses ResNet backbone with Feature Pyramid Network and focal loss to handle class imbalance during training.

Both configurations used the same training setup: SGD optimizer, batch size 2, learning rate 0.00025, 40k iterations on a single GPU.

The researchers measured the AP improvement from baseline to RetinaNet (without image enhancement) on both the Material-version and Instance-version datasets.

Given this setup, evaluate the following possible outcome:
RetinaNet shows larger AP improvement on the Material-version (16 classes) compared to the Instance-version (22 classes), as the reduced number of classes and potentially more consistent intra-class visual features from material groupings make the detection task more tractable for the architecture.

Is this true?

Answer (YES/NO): NO